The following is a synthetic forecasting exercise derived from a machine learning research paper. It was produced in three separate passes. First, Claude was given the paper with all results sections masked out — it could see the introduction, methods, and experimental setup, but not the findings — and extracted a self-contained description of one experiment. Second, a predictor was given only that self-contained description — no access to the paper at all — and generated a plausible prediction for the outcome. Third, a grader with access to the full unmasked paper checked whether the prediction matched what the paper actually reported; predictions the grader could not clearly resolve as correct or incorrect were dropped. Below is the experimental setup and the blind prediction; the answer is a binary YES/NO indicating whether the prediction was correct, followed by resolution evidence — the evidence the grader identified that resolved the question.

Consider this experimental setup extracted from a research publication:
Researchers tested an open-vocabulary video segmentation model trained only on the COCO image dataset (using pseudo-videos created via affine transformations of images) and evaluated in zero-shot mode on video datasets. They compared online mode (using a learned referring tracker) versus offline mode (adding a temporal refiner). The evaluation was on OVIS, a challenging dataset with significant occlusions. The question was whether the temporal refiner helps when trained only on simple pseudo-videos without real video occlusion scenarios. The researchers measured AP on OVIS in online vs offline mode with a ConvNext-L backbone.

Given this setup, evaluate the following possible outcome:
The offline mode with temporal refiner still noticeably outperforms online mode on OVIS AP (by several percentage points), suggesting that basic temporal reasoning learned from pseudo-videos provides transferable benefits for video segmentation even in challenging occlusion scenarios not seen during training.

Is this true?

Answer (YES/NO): NO